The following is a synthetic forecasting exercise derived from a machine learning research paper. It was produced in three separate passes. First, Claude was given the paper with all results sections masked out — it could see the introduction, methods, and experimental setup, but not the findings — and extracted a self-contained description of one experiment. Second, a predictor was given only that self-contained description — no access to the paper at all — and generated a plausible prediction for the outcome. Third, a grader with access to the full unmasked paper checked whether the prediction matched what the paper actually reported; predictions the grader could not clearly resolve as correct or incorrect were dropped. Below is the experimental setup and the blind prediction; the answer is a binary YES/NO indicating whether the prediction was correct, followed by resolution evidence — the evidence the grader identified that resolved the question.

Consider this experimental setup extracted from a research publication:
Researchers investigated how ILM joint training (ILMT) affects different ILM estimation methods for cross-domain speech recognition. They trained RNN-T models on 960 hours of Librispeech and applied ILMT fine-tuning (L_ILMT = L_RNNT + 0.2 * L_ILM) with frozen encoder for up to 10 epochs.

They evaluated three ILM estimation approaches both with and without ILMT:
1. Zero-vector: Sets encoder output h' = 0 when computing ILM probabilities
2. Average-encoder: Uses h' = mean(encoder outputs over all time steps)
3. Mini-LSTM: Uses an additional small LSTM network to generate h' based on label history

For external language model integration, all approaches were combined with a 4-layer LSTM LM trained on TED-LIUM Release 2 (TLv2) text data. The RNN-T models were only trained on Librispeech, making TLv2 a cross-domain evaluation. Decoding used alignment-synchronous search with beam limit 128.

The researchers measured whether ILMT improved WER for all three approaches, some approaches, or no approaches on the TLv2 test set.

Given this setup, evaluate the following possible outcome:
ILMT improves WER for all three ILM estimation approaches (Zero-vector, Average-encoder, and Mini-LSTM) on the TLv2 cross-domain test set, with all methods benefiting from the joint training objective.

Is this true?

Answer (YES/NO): YES